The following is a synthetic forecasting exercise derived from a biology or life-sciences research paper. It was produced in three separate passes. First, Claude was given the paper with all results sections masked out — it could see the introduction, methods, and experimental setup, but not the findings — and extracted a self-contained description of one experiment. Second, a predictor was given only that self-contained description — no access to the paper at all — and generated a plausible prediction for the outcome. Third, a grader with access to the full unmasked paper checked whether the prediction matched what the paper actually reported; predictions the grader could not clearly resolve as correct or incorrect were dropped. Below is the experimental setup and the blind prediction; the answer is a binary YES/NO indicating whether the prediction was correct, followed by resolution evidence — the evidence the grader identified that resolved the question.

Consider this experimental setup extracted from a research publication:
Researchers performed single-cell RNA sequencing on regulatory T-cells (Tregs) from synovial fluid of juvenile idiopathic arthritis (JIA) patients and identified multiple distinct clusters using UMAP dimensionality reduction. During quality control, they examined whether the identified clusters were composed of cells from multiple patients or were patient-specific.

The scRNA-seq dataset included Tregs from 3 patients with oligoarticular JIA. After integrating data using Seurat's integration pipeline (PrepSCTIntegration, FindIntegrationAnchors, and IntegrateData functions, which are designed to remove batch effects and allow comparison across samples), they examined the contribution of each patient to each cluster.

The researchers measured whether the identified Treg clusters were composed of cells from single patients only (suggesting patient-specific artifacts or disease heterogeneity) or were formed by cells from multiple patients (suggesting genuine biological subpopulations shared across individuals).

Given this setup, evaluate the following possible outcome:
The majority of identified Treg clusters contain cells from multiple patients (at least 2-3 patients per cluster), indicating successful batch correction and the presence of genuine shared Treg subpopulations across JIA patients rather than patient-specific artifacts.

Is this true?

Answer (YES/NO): YES